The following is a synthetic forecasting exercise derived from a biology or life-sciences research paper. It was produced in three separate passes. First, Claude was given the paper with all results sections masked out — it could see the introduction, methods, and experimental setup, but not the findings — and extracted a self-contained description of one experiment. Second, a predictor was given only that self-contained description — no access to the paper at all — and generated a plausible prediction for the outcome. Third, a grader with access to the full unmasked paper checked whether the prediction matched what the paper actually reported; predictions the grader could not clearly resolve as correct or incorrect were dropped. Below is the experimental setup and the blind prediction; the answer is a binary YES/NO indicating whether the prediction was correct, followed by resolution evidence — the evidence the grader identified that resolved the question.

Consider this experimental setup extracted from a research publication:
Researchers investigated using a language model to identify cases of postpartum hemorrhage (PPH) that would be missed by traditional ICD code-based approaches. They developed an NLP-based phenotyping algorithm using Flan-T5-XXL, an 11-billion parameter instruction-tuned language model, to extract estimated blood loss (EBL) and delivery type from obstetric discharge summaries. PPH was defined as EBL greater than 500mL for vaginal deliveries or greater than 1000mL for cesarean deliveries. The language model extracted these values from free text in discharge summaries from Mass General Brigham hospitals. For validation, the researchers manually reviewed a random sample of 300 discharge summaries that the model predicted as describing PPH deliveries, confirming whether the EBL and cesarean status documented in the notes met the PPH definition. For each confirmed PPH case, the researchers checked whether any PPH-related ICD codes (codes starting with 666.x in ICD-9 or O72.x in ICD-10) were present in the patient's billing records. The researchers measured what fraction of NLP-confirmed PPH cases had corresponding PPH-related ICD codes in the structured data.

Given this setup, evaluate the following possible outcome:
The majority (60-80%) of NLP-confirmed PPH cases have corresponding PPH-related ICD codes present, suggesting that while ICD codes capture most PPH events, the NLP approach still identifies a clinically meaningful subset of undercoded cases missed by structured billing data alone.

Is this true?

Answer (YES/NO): NO